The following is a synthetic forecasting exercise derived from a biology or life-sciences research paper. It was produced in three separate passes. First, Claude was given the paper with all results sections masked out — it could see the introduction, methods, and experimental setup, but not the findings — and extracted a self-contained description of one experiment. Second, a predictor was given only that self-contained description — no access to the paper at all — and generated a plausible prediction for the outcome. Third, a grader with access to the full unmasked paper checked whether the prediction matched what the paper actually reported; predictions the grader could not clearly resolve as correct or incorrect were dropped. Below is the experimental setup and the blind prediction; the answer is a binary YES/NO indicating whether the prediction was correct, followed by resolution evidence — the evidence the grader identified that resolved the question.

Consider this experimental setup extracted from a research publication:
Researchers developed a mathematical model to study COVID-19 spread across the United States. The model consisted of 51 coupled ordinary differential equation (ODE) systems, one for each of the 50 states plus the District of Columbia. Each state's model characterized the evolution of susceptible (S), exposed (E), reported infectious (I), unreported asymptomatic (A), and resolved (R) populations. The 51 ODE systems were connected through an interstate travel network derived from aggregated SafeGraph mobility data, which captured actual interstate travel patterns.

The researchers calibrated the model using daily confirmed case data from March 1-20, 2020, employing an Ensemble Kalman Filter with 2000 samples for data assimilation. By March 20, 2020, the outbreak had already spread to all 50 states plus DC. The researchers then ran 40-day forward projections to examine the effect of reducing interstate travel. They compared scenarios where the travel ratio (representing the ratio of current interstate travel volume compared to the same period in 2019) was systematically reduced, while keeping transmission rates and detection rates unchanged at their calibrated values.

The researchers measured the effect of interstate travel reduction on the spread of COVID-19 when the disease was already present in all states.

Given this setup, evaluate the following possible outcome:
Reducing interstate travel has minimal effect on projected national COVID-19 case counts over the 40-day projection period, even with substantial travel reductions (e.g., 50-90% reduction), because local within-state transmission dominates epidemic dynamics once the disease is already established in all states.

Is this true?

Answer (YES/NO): YES